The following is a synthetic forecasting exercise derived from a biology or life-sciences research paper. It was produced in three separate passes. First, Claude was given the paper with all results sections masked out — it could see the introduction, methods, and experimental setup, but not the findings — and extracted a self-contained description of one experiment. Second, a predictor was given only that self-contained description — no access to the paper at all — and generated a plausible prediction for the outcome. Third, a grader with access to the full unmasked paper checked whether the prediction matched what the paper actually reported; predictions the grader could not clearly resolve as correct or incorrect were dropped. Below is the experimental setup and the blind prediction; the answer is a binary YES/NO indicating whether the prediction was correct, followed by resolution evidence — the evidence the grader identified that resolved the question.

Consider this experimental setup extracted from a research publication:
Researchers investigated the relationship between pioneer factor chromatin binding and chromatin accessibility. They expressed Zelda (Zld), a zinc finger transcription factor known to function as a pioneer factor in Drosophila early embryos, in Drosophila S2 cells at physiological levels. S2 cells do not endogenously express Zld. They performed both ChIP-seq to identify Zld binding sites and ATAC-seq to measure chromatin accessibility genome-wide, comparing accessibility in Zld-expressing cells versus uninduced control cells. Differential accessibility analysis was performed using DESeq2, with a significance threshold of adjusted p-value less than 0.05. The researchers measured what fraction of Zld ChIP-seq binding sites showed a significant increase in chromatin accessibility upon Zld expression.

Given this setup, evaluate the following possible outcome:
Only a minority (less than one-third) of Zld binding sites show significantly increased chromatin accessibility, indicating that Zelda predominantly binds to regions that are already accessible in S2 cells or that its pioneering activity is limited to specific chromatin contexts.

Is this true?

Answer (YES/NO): YES